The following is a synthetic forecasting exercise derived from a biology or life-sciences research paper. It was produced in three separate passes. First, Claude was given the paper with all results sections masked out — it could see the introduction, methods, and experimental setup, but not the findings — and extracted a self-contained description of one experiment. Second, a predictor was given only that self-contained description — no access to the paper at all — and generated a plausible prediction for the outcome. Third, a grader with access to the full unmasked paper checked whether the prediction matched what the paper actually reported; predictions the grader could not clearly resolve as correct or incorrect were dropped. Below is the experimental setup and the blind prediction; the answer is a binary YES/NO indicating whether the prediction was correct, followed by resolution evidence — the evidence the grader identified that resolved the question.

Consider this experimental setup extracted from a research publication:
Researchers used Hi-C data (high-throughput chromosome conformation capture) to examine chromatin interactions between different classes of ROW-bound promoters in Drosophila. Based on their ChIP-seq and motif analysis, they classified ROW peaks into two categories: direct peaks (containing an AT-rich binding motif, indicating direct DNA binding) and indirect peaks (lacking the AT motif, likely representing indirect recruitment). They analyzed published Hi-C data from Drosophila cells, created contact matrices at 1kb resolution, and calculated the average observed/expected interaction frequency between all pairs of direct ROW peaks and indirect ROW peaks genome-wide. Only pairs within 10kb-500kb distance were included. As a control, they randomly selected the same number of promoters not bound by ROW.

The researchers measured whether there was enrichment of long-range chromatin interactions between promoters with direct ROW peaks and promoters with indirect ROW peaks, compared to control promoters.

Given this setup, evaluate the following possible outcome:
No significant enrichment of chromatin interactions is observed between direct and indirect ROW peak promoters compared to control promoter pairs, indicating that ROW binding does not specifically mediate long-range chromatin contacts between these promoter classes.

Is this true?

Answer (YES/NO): NO